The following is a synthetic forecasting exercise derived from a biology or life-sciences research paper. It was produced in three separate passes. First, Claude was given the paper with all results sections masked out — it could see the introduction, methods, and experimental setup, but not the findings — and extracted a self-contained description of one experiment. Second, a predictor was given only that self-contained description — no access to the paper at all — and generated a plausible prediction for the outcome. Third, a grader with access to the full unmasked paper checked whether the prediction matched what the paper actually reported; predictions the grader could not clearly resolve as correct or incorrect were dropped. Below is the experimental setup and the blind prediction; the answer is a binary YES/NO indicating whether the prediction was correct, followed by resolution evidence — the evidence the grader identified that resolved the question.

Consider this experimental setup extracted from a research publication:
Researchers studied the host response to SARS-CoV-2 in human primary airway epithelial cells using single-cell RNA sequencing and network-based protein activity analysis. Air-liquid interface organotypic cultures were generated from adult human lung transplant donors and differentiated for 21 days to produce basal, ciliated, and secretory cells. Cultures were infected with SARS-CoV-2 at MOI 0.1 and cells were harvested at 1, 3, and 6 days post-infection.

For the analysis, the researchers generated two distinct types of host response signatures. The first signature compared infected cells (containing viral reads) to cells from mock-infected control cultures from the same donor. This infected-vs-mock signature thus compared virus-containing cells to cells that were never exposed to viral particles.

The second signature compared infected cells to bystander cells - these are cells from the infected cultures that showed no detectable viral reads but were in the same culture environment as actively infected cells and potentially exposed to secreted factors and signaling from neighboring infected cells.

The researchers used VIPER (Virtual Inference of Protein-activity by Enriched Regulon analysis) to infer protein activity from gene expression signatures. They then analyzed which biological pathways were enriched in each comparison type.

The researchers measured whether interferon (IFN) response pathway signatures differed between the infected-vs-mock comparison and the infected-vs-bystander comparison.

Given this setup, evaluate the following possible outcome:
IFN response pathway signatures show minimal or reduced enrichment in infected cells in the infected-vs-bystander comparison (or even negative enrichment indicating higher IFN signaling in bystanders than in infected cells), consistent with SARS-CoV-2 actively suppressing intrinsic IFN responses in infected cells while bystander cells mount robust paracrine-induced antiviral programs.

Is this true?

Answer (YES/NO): NO